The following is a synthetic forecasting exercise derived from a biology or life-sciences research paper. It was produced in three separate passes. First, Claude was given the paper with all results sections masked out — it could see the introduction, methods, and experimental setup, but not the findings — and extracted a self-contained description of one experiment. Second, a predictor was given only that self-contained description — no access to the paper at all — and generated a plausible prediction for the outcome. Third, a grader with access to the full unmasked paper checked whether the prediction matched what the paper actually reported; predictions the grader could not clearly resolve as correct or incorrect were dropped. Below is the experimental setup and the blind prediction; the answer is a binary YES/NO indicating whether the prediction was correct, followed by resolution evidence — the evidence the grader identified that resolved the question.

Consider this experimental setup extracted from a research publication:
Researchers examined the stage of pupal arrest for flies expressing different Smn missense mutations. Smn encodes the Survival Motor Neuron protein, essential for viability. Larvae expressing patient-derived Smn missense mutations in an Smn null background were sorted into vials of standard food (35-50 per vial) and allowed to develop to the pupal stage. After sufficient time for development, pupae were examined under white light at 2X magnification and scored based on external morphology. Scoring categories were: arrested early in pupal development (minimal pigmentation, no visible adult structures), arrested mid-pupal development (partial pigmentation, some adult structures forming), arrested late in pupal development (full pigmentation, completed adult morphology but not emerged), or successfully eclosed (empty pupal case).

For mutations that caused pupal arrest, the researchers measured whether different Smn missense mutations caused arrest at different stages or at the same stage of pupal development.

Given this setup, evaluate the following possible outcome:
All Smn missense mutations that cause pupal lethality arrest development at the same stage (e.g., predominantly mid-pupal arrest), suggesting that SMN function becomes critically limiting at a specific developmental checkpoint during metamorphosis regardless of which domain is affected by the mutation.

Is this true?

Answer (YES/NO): NO